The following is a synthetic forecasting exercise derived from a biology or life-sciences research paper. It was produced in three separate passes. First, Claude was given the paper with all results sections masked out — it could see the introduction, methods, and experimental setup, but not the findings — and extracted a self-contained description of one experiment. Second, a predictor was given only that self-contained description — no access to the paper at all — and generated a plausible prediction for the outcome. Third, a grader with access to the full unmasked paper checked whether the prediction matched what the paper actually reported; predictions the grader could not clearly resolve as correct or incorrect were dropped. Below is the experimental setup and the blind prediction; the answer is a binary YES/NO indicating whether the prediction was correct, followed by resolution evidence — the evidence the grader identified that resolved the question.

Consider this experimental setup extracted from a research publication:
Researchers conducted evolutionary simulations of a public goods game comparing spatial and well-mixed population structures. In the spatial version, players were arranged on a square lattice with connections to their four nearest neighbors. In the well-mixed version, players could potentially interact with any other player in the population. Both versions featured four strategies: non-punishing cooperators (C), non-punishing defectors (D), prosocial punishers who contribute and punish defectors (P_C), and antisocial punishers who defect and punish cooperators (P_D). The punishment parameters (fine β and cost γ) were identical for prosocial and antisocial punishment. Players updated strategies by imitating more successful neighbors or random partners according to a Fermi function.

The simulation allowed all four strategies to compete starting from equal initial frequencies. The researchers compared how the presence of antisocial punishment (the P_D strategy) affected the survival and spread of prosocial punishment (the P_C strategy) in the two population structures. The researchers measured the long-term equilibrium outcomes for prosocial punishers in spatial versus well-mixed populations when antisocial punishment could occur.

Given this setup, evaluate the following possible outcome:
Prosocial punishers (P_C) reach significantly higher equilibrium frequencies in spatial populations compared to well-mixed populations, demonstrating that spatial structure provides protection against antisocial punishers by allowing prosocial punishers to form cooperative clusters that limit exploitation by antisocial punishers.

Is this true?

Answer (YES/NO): NO